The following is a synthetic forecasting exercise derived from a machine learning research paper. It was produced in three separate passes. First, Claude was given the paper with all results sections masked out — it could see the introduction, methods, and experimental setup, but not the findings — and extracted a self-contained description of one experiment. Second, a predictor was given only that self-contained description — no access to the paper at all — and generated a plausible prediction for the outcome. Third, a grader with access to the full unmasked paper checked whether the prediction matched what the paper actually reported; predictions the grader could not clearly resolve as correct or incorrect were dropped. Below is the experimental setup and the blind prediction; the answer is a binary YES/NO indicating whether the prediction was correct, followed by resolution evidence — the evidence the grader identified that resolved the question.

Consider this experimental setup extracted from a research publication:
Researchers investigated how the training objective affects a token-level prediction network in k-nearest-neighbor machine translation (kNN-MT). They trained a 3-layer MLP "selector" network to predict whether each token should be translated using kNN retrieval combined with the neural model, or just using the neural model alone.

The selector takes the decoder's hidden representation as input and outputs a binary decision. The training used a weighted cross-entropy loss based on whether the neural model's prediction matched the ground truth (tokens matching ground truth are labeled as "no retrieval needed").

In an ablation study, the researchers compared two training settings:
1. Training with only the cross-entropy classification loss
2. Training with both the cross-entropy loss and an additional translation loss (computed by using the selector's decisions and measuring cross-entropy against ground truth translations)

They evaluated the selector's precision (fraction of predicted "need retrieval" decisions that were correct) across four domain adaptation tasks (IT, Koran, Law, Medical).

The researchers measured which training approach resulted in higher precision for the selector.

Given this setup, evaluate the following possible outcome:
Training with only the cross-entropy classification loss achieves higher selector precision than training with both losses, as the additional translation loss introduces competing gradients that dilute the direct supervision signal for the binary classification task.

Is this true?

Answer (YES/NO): YES